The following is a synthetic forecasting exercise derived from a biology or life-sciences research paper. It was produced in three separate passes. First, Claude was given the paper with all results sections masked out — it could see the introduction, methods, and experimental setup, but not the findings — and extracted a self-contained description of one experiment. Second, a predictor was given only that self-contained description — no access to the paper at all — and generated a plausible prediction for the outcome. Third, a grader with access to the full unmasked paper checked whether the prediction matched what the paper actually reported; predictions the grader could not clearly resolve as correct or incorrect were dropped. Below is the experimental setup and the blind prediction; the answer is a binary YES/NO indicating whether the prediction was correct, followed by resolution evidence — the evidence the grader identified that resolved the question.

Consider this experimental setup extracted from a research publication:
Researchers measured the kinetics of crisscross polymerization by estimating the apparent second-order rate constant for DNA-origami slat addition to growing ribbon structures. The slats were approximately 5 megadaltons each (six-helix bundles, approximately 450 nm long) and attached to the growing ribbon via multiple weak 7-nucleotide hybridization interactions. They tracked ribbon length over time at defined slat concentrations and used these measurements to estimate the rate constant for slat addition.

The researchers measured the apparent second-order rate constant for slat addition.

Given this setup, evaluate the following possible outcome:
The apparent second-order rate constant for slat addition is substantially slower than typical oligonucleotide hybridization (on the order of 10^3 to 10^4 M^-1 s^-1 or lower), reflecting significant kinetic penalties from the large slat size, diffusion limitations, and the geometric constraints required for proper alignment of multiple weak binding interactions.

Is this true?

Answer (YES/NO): NO